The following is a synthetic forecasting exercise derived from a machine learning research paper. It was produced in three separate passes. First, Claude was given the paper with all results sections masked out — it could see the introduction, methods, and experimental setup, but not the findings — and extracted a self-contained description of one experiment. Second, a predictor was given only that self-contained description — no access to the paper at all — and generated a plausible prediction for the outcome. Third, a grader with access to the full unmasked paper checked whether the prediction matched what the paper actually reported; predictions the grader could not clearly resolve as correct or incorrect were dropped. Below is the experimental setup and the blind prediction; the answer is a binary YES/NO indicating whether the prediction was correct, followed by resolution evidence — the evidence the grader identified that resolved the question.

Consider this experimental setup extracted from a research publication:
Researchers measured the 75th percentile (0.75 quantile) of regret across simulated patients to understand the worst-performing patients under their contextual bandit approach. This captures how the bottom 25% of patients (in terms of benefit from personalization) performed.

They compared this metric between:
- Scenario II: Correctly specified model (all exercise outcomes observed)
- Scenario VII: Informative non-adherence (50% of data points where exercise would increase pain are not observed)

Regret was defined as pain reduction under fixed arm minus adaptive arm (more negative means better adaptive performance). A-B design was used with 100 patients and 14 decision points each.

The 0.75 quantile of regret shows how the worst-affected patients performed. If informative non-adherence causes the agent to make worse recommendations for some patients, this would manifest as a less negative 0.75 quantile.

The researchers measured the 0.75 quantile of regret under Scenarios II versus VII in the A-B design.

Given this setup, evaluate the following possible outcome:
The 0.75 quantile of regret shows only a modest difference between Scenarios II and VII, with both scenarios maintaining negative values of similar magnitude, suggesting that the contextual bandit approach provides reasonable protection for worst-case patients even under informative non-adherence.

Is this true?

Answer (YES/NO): YES